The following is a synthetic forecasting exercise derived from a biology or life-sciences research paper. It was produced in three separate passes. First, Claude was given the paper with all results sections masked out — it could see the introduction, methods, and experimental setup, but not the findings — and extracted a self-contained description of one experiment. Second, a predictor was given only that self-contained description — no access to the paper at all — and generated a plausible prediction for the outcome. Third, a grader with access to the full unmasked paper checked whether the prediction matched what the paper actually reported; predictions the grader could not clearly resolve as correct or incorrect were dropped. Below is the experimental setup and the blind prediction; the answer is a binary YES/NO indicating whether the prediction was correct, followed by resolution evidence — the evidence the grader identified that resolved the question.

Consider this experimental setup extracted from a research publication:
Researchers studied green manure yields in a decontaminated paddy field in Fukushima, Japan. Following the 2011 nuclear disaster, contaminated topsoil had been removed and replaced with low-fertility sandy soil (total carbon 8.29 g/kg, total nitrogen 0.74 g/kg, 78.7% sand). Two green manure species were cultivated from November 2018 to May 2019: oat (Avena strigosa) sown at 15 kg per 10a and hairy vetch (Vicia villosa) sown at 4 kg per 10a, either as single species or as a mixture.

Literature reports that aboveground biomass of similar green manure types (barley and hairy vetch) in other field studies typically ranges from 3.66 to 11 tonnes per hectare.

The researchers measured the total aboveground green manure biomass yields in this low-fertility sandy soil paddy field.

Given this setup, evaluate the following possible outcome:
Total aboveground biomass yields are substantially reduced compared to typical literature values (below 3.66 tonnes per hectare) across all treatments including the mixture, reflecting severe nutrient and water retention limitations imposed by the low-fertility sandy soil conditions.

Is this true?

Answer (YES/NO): YES